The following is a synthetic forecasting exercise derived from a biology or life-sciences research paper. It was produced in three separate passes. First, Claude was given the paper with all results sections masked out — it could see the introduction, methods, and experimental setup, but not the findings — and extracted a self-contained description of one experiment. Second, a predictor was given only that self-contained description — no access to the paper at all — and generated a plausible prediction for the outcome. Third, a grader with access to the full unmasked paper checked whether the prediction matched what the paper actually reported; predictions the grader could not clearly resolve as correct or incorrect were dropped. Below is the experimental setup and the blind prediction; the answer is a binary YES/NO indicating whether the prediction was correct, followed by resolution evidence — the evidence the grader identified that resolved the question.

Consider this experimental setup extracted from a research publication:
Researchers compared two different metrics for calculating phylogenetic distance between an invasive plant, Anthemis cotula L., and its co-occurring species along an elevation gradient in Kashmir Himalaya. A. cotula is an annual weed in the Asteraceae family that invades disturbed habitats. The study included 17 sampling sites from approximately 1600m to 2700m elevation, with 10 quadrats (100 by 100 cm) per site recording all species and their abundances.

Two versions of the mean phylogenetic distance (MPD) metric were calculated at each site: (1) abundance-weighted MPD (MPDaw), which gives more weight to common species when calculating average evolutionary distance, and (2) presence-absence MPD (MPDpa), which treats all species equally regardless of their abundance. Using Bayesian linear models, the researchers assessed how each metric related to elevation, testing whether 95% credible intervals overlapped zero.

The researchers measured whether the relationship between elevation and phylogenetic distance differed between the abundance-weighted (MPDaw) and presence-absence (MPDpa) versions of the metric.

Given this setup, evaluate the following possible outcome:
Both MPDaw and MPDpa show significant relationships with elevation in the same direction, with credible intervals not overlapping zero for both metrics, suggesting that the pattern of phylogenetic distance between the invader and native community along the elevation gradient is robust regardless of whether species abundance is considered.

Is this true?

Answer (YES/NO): NO